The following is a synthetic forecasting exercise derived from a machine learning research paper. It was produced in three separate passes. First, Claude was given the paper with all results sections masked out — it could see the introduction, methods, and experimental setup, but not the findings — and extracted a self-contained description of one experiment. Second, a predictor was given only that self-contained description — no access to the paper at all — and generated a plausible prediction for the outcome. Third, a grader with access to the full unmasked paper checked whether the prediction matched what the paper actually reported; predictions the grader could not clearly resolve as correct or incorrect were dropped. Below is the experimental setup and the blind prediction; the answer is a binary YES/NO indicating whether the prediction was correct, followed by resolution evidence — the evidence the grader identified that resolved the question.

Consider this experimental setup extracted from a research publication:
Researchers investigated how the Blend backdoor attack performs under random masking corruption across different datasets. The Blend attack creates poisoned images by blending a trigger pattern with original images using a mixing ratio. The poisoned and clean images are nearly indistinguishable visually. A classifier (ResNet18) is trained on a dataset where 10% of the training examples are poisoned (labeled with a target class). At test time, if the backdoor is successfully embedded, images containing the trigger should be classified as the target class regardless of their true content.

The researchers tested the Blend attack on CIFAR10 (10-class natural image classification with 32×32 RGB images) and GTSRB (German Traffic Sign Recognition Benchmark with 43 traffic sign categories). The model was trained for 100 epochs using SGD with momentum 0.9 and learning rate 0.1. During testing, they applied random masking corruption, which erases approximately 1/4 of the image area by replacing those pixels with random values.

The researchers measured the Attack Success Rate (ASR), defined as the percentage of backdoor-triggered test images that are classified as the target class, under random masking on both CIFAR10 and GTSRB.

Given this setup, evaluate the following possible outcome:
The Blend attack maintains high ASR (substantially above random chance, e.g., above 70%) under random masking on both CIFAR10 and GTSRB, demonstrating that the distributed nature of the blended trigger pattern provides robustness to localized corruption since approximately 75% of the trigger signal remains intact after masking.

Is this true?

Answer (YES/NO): NO